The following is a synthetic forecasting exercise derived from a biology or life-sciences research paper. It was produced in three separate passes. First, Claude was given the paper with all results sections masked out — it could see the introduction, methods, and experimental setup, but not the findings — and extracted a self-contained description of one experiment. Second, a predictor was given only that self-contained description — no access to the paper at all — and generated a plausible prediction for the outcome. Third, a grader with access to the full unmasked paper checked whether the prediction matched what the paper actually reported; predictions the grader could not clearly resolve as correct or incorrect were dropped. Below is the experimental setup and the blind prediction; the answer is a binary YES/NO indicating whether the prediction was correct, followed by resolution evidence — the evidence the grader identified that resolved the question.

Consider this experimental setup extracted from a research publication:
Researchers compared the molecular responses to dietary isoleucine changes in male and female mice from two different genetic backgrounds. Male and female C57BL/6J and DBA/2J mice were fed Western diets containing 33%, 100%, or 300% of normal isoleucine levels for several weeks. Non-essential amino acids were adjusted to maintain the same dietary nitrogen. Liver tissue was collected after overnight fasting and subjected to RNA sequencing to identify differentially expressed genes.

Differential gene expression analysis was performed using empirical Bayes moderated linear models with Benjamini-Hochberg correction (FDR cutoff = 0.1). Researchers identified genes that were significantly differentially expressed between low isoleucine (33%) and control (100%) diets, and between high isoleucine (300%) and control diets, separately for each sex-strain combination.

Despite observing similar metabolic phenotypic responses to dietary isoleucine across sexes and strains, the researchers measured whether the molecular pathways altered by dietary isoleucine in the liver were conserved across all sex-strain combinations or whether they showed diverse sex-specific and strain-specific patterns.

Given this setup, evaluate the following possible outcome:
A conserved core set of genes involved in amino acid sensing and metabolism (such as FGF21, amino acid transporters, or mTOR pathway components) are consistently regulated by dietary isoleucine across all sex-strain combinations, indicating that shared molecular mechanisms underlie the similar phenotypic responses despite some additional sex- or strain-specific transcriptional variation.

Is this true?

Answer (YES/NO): NO